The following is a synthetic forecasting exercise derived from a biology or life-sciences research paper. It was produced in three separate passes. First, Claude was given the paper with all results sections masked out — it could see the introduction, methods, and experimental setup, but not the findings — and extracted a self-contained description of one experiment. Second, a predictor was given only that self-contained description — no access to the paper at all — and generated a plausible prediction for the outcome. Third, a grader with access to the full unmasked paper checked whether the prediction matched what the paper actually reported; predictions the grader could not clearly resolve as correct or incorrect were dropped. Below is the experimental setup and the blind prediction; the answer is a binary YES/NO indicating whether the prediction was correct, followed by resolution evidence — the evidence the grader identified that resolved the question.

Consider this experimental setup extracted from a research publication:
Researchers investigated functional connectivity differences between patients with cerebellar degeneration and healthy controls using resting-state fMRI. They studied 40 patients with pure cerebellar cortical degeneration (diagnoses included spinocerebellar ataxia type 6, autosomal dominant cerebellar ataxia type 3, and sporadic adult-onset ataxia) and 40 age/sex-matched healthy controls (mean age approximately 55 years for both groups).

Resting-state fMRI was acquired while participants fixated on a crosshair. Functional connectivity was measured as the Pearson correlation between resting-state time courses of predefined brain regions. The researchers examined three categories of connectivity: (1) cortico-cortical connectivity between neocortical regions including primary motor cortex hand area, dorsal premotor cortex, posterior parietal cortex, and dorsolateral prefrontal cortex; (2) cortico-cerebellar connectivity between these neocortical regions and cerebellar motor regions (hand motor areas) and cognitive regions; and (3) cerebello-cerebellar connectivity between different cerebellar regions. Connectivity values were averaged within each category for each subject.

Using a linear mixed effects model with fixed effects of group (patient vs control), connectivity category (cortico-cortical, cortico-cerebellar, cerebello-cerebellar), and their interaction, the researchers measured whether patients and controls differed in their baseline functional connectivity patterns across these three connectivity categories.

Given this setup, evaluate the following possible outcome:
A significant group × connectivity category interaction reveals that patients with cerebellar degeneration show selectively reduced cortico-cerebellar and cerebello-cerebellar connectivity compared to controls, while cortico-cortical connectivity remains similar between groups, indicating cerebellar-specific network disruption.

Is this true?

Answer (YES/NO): YES